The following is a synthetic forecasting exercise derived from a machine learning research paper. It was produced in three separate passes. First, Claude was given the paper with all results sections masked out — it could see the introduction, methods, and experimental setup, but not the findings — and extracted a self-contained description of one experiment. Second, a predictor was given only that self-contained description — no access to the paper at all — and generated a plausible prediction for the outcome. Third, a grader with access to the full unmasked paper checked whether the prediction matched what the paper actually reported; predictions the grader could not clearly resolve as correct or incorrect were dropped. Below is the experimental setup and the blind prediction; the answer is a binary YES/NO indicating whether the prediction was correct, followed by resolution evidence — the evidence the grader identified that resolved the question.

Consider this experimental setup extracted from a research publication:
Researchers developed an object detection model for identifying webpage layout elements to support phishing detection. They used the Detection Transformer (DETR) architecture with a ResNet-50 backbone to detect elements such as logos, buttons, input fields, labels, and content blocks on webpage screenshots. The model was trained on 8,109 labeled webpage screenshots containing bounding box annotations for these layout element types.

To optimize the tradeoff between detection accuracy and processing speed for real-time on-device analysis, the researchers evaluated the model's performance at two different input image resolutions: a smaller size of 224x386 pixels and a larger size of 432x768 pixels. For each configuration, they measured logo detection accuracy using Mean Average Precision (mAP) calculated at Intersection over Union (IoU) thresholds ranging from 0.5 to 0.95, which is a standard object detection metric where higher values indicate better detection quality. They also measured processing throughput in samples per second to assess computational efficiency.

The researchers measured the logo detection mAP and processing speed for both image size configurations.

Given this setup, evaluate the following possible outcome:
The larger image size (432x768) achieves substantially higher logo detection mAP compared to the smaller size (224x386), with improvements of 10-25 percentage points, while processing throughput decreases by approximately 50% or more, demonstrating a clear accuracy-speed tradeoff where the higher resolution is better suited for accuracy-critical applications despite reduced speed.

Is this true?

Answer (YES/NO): NO